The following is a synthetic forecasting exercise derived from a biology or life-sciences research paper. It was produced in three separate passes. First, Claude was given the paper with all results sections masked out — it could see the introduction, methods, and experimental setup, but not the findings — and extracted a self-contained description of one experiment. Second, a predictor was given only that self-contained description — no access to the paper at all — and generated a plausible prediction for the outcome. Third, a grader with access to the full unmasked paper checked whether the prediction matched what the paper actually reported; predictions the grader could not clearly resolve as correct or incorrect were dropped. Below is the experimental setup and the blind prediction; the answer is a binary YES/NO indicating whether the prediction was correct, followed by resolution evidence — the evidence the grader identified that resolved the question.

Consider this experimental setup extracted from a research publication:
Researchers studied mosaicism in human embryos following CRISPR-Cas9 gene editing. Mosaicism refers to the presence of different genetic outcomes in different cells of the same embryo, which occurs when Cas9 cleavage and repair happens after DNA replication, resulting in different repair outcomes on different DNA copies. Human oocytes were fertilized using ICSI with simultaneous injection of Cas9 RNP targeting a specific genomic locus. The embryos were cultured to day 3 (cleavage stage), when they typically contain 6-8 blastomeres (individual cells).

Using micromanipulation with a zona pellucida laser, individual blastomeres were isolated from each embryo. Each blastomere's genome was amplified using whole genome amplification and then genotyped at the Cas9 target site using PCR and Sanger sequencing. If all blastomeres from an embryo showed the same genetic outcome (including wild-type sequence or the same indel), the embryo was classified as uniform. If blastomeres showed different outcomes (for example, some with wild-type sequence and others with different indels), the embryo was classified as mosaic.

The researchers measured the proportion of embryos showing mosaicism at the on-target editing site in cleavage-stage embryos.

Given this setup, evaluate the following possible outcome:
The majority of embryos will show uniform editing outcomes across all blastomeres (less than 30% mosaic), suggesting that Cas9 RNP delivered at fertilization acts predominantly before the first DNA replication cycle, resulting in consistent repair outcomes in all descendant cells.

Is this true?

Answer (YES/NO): NO